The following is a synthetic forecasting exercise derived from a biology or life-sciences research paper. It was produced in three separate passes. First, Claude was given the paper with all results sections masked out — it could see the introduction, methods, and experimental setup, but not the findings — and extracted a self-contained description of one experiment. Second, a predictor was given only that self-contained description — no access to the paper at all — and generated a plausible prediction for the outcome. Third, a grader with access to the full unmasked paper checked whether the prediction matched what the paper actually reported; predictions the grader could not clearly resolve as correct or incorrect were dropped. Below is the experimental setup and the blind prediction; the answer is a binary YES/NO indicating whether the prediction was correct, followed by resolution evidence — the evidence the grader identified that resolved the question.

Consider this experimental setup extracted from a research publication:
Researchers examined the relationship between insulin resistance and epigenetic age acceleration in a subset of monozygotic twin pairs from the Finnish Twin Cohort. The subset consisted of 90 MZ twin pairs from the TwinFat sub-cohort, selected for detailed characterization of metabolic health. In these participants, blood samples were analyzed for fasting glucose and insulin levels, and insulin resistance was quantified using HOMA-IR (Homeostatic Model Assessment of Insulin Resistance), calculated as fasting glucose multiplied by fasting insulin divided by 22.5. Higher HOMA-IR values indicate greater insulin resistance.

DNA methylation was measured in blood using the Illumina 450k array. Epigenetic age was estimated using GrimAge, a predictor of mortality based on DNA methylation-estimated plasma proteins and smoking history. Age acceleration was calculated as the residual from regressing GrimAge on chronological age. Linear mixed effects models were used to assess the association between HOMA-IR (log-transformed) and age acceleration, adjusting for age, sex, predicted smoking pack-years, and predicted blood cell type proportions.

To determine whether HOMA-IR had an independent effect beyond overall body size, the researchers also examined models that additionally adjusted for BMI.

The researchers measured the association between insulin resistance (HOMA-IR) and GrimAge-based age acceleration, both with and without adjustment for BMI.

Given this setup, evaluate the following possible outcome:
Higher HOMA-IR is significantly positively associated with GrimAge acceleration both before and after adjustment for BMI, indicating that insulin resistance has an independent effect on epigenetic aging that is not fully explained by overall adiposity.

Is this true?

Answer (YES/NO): YES